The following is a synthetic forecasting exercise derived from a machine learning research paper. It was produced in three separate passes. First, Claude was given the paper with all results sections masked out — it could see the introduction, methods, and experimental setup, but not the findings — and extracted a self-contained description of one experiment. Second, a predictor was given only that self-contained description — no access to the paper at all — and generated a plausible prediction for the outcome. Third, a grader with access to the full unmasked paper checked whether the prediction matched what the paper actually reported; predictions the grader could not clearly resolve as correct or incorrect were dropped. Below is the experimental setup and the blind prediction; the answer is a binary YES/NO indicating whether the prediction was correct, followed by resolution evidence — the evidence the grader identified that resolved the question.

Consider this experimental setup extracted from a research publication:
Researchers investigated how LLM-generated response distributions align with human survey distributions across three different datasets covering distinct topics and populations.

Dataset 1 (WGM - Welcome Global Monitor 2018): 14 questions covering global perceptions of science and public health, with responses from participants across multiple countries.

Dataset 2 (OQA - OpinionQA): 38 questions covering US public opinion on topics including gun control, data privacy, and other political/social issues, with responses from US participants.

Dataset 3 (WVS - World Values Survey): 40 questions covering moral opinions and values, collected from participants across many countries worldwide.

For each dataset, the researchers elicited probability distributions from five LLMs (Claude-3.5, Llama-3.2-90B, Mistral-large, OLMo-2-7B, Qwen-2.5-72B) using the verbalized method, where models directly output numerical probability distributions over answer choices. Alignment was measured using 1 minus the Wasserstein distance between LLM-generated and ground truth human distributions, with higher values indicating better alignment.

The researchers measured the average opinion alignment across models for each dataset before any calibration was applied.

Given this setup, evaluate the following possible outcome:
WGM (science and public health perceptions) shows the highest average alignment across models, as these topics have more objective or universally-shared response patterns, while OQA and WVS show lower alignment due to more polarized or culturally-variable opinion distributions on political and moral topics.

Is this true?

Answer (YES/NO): NO